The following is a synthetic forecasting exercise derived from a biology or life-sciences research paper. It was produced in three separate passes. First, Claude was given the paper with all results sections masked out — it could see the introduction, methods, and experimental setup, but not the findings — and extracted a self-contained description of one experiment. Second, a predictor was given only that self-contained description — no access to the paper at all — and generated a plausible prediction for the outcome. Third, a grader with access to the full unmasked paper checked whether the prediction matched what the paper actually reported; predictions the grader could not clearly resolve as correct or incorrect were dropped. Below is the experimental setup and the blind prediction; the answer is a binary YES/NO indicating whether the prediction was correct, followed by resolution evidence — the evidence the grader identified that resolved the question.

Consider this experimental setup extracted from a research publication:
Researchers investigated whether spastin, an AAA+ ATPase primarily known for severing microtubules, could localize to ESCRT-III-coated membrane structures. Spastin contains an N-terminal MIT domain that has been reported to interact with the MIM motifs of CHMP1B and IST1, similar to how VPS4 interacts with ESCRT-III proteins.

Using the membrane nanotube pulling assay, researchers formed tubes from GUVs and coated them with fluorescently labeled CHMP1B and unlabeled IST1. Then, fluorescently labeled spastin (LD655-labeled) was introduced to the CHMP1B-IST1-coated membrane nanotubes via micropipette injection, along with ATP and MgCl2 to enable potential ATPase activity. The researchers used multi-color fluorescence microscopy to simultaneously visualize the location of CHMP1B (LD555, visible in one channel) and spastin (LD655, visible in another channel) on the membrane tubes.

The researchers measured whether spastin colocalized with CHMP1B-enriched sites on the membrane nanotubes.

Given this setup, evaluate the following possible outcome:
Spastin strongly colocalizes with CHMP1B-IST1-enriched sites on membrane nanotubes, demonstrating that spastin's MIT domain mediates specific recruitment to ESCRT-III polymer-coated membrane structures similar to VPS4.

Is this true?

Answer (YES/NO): YES